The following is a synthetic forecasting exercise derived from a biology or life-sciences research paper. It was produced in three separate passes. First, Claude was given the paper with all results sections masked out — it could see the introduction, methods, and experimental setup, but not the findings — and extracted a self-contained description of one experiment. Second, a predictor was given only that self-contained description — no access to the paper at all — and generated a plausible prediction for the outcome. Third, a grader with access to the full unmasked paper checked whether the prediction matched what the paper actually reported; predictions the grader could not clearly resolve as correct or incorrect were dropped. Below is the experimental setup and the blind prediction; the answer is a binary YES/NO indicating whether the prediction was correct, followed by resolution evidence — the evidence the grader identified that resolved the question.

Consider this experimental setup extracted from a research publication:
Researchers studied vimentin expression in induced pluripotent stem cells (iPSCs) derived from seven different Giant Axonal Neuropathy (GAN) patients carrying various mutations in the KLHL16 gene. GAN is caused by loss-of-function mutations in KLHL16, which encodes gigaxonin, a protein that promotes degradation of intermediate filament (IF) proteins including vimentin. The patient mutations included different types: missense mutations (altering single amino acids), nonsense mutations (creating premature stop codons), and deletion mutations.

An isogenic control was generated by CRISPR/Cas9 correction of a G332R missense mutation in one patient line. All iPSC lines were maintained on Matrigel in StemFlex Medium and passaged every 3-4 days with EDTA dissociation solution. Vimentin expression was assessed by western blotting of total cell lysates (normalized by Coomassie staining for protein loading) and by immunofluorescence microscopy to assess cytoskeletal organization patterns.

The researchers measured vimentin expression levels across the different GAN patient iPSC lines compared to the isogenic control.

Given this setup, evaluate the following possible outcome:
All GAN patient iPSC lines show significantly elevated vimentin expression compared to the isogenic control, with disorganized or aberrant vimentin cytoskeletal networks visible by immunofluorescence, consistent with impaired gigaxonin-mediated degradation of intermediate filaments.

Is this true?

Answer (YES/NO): NO